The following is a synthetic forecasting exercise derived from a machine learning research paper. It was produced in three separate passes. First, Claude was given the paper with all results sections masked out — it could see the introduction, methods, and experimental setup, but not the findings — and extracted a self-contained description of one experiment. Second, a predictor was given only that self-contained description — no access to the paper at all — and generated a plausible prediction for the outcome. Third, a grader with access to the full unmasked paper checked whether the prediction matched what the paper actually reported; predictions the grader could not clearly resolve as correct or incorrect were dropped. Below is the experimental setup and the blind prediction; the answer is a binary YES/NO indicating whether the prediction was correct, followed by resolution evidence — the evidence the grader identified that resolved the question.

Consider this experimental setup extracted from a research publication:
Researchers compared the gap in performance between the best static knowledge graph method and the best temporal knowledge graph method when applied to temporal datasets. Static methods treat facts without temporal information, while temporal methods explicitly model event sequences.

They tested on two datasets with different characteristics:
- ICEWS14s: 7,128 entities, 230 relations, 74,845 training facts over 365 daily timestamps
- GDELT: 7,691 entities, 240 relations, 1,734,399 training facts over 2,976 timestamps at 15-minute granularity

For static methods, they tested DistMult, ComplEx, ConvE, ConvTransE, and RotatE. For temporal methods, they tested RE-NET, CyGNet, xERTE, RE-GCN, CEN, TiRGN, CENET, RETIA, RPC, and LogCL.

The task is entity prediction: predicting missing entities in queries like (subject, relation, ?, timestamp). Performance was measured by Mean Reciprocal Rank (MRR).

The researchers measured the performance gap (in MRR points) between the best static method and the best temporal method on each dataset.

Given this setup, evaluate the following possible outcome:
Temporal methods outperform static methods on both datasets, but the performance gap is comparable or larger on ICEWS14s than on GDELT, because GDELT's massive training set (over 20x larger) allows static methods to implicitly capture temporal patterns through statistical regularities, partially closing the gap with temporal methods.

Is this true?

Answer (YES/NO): YES